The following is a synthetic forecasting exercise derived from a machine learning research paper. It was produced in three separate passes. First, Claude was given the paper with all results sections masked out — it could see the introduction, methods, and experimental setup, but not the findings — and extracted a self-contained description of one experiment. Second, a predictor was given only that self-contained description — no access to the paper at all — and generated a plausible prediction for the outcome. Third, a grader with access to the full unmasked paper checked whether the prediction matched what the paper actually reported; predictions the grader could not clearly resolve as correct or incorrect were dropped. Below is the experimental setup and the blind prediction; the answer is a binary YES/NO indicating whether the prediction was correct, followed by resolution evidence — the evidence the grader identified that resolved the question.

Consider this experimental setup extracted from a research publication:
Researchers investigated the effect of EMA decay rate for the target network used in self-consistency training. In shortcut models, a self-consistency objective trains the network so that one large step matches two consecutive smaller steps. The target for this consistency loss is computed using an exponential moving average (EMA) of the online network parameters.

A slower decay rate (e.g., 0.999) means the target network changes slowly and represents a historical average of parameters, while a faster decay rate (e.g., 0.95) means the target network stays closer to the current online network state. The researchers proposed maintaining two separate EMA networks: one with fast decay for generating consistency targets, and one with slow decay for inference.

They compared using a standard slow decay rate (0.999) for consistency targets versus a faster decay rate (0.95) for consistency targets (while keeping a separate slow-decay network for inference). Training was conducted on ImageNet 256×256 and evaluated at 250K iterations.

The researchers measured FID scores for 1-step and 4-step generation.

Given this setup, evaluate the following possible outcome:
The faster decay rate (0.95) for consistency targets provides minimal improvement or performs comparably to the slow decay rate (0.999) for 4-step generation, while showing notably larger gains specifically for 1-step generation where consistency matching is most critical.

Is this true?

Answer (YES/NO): NO